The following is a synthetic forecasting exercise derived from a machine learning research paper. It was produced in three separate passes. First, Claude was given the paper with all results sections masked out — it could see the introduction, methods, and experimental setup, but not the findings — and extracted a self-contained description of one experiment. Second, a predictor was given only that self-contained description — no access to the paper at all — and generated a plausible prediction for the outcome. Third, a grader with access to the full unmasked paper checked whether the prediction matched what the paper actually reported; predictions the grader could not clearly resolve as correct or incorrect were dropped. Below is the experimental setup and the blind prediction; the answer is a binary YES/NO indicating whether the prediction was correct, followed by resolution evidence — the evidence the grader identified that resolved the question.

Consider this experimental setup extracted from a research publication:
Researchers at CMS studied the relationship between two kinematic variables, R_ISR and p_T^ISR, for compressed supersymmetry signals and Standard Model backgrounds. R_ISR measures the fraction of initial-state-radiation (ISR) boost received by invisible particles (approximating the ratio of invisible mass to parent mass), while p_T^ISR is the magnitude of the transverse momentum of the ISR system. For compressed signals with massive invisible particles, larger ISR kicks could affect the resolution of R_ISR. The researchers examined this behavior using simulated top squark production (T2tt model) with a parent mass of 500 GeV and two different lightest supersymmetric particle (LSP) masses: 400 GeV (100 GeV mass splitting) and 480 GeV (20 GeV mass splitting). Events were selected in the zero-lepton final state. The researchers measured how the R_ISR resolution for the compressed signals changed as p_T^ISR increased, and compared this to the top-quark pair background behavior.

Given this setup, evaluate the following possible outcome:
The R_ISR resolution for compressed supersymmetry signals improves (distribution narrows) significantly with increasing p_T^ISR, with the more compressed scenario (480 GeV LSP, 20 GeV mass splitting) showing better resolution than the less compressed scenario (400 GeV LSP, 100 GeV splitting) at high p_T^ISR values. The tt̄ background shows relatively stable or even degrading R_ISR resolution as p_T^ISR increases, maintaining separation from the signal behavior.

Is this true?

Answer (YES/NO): YES